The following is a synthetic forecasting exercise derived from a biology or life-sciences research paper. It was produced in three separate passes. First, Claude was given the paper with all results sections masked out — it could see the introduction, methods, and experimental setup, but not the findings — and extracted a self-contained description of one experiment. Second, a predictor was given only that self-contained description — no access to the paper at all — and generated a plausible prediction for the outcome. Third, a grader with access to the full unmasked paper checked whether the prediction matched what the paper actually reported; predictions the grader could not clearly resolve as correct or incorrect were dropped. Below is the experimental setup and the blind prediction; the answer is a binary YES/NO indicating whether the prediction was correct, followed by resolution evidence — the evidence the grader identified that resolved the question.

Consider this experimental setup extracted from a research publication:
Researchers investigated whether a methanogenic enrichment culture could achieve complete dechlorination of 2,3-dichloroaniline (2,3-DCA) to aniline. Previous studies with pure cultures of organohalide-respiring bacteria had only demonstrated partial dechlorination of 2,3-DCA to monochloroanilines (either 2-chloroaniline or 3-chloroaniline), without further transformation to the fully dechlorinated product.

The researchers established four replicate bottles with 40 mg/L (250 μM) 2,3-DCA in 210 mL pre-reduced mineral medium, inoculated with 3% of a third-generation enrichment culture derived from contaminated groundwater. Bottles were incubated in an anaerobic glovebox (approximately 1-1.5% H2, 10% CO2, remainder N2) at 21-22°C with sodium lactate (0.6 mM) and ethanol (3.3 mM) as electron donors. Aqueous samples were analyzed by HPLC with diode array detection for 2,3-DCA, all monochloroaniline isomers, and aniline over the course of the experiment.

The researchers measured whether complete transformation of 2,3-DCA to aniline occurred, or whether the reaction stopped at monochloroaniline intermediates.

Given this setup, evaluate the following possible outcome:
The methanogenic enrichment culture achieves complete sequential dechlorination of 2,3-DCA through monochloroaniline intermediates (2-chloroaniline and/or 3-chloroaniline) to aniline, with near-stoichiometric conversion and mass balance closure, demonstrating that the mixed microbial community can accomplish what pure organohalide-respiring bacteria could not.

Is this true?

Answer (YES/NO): YES